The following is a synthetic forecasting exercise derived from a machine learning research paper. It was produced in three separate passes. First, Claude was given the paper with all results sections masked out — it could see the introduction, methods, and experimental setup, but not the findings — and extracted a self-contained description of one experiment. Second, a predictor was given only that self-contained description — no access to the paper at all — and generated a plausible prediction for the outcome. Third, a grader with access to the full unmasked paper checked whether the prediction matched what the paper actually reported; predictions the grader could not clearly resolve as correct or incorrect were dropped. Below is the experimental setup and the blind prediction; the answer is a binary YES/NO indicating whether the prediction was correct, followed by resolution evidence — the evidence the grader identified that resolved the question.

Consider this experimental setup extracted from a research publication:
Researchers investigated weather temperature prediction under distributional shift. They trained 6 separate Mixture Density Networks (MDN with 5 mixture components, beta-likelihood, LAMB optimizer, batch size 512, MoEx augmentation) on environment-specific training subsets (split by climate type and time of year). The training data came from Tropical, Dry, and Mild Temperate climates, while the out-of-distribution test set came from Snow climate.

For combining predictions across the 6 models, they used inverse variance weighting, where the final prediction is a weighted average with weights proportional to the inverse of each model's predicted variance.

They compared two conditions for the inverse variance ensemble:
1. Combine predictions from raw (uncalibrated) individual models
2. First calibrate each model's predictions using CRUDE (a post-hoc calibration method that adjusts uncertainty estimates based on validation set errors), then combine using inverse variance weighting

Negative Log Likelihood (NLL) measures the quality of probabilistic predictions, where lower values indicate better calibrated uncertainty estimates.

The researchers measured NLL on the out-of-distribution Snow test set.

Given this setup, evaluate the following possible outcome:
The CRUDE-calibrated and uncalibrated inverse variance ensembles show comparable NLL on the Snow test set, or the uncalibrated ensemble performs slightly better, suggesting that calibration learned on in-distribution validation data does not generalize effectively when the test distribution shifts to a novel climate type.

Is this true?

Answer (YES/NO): YES